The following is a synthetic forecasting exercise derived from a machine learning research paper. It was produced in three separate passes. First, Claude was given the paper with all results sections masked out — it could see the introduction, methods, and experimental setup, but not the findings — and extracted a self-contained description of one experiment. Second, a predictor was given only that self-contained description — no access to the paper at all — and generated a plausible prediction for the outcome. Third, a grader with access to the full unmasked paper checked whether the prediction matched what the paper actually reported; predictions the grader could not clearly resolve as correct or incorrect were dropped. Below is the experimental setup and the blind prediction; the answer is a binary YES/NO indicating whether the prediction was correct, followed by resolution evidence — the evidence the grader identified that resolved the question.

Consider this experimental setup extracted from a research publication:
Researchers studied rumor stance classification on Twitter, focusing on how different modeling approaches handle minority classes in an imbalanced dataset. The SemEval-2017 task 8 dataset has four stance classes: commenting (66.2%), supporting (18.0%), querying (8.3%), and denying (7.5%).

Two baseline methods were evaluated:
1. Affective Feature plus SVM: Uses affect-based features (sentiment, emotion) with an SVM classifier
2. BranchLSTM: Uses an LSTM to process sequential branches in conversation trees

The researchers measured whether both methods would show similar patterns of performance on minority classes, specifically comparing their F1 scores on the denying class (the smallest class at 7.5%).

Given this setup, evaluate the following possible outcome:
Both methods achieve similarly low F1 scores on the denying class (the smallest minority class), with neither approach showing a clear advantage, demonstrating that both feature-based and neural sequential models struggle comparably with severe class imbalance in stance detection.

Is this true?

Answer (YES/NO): YES